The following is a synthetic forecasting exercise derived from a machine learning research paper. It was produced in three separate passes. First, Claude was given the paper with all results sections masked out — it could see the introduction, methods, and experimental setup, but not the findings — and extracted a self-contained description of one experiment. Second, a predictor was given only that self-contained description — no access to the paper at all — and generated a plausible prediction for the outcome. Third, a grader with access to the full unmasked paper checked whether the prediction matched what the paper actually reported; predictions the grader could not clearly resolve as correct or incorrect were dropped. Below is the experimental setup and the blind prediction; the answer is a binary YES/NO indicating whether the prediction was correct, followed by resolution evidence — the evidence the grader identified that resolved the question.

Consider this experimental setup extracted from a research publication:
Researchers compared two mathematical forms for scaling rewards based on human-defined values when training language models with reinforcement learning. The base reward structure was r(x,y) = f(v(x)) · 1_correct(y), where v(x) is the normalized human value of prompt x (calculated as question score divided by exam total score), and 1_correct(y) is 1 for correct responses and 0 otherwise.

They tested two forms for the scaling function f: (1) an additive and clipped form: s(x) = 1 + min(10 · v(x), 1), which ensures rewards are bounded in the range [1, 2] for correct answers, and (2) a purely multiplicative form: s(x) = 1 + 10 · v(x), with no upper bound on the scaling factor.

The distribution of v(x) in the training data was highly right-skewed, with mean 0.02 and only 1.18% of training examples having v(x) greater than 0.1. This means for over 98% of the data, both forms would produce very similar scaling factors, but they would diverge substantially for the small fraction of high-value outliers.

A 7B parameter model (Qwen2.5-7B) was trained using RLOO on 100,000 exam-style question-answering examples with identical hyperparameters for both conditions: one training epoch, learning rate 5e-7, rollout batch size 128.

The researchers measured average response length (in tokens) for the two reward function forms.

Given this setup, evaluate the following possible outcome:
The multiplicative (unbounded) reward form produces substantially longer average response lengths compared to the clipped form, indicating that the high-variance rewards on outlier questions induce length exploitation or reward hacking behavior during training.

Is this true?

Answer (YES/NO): YES